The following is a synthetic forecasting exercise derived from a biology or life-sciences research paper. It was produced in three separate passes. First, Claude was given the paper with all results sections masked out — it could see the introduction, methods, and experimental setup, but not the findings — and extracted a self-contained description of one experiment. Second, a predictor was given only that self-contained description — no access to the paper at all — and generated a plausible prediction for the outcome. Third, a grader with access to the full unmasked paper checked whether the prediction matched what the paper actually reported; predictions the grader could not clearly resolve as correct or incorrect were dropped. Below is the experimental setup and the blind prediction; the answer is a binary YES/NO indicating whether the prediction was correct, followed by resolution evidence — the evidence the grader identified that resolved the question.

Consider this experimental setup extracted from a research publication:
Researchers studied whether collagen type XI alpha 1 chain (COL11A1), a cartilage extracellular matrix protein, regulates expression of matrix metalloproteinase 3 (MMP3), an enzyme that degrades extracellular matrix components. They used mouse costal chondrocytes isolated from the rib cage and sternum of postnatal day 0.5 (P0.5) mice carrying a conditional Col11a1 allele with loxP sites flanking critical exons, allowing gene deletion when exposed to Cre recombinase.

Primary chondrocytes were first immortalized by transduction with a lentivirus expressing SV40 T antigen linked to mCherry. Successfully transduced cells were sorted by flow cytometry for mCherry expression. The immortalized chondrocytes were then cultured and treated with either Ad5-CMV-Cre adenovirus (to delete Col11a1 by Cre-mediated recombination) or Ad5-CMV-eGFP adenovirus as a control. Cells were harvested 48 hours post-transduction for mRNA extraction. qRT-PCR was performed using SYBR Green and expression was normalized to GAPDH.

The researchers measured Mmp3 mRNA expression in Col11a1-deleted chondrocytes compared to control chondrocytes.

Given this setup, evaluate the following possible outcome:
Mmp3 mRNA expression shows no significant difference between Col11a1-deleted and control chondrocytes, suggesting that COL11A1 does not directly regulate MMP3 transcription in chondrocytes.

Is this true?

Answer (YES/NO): NO